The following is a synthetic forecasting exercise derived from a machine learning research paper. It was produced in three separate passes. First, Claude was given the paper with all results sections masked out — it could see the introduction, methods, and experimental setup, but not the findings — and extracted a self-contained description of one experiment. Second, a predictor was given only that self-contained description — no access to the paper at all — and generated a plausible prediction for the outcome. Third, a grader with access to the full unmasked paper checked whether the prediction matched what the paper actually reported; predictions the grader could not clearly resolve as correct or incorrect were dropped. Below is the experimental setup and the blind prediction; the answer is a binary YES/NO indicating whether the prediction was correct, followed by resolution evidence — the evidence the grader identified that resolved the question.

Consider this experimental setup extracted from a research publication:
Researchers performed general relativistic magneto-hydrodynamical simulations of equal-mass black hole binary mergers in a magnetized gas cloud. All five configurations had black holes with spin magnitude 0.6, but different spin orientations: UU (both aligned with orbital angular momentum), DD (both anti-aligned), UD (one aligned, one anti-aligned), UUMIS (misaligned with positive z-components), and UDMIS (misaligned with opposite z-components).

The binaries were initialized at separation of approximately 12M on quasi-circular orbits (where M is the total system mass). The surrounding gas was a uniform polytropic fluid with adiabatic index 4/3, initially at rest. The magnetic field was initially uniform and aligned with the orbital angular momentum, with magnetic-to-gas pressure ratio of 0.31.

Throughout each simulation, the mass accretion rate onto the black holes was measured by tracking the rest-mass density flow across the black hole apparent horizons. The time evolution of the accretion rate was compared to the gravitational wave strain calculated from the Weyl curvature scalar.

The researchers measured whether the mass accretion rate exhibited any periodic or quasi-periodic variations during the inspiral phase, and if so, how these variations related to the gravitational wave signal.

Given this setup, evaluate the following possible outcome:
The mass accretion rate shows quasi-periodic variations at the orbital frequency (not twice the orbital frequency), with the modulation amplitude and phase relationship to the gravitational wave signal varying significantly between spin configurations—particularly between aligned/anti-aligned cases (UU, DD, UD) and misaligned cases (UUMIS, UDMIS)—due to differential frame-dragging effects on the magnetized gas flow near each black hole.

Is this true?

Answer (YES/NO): NO